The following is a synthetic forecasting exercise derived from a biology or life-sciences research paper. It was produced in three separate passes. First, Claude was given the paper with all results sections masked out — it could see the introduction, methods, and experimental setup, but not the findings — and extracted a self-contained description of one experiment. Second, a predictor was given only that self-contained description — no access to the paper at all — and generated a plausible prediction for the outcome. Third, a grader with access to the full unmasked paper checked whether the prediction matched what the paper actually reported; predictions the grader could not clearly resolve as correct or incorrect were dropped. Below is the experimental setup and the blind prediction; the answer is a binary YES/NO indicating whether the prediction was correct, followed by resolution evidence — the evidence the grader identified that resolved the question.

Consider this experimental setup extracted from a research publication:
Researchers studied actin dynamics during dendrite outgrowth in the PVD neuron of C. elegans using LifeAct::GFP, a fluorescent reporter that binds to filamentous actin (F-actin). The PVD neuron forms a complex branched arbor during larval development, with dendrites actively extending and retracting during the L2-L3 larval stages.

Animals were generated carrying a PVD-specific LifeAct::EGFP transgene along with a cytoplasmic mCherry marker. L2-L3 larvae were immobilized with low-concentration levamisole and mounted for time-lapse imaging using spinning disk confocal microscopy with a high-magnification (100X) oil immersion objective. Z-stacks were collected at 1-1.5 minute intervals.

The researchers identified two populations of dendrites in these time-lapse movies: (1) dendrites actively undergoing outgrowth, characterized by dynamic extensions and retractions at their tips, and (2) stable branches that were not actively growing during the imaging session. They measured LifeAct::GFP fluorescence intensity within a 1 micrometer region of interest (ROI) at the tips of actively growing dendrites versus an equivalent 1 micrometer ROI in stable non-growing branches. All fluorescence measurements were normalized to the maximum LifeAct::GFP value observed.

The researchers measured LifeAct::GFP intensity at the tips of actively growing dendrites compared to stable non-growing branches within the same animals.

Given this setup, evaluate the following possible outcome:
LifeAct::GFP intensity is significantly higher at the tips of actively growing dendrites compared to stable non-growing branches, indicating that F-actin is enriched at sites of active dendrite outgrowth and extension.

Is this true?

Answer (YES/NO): YES